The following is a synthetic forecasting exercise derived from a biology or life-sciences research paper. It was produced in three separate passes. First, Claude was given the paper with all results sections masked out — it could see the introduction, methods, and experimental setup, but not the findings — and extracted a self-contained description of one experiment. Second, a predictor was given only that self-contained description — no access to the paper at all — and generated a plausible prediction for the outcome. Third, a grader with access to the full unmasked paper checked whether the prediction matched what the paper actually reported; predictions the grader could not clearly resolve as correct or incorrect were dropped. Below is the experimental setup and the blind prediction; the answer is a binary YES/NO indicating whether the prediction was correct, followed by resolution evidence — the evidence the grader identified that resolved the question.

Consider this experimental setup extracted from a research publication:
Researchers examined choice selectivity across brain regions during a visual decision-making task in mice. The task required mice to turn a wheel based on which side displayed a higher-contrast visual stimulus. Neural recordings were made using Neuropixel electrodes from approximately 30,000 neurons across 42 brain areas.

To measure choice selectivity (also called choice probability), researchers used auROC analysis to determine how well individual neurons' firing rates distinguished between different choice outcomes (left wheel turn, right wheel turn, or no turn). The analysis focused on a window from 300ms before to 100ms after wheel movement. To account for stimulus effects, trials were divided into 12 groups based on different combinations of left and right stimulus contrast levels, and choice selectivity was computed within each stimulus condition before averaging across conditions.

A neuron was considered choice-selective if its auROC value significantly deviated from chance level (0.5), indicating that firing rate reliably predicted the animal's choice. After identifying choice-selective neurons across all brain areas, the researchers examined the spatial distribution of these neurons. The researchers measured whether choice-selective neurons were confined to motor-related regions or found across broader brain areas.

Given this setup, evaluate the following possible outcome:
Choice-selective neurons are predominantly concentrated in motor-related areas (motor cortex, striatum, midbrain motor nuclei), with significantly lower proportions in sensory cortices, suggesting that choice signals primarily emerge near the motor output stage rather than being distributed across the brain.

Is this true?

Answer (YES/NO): NO